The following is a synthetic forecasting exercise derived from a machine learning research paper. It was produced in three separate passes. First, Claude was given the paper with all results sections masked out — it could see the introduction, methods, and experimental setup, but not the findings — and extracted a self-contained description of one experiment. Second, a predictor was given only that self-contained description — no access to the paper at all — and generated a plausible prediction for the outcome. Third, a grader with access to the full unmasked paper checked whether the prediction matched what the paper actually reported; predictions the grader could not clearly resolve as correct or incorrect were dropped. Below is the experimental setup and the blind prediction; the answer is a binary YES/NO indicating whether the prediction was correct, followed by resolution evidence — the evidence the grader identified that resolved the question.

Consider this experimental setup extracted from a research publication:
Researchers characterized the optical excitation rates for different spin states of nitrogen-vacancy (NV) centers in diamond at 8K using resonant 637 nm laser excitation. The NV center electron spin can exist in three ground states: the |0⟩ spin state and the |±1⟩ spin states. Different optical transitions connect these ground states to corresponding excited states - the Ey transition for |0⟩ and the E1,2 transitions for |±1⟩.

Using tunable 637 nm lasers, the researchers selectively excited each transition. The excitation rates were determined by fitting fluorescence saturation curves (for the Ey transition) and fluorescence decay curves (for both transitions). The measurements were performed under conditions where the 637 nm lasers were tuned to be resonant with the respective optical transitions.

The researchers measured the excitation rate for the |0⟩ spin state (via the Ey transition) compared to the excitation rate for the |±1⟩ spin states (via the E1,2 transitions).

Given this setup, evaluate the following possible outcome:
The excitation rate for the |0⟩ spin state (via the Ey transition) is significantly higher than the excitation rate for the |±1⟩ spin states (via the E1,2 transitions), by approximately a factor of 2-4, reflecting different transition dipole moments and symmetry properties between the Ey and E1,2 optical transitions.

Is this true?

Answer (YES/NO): NO